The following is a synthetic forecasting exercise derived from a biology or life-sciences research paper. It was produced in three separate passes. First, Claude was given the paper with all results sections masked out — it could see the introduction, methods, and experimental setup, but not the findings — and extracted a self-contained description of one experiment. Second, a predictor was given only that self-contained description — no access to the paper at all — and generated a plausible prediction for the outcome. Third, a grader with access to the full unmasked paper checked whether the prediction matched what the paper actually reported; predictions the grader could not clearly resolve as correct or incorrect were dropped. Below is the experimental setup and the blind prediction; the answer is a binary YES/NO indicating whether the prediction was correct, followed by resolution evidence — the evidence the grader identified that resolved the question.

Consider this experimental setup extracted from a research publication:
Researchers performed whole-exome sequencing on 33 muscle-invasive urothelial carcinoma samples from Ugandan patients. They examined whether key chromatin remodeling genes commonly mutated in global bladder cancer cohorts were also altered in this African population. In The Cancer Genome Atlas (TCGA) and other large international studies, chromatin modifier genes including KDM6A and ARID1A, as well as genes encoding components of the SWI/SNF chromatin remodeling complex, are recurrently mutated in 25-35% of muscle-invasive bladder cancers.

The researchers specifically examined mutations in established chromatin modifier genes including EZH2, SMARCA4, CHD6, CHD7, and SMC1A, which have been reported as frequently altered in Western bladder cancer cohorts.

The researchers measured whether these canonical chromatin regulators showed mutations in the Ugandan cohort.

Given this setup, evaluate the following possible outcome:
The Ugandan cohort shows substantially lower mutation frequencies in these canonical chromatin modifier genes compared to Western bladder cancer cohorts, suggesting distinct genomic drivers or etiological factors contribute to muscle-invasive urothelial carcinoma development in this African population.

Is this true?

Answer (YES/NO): YES